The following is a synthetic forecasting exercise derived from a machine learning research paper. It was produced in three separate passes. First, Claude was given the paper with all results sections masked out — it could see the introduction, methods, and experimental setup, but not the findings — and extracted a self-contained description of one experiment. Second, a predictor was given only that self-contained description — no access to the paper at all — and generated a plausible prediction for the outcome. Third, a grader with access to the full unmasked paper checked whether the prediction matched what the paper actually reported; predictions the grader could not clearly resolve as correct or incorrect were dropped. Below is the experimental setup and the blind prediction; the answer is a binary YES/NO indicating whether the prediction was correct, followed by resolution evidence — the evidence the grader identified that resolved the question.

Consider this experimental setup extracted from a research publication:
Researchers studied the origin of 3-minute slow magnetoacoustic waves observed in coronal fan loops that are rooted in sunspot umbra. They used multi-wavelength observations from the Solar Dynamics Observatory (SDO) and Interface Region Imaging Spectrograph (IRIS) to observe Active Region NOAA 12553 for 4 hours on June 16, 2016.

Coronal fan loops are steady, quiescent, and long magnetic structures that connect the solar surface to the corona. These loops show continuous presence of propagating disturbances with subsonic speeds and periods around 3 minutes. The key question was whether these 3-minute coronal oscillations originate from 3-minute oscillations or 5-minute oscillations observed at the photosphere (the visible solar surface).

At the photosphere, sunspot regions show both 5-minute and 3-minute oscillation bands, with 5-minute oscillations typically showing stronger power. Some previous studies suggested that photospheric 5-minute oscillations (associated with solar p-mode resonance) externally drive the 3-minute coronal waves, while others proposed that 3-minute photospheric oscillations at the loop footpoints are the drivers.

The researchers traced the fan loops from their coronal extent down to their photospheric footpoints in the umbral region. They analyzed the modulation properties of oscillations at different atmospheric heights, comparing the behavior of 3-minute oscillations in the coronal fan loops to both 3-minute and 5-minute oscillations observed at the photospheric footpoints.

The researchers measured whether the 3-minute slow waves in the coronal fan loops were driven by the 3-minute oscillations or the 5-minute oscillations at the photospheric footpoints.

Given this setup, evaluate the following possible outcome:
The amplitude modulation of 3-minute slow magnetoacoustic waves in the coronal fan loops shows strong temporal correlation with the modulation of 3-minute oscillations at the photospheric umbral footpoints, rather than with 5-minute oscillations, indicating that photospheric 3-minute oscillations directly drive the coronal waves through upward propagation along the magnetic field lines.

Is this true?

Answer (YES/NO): NO